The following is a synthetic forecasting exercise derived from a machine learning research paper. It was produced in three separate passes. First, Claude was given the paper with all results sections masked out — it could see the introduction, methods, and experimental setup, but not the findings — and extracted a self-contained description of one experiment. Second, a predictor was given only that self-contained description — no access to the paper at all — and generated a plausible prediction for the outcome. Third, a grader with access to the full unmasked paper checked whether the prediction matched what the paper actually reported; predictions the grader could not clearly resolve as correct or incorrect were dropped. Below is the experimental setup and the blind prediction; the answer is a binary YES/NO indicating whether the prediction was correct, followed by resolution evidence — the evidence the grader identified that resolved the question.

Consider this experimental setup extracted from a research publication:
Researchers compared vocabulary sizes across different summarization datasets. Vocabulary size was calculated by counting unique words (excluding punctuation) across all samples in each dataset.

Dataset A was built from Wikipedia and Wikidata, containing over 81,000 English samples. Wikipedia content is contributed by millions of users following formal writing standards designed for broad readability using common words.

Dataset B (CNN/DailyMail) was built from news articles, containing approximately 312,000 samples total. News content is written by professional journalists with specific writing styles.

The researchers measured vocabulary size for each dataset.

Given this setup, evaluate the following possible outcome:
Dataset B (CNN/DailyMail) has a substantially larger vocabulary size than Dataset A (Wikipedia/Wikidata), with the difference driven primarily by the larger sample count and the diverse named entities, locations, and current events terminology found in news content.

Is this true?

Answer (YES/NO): NO